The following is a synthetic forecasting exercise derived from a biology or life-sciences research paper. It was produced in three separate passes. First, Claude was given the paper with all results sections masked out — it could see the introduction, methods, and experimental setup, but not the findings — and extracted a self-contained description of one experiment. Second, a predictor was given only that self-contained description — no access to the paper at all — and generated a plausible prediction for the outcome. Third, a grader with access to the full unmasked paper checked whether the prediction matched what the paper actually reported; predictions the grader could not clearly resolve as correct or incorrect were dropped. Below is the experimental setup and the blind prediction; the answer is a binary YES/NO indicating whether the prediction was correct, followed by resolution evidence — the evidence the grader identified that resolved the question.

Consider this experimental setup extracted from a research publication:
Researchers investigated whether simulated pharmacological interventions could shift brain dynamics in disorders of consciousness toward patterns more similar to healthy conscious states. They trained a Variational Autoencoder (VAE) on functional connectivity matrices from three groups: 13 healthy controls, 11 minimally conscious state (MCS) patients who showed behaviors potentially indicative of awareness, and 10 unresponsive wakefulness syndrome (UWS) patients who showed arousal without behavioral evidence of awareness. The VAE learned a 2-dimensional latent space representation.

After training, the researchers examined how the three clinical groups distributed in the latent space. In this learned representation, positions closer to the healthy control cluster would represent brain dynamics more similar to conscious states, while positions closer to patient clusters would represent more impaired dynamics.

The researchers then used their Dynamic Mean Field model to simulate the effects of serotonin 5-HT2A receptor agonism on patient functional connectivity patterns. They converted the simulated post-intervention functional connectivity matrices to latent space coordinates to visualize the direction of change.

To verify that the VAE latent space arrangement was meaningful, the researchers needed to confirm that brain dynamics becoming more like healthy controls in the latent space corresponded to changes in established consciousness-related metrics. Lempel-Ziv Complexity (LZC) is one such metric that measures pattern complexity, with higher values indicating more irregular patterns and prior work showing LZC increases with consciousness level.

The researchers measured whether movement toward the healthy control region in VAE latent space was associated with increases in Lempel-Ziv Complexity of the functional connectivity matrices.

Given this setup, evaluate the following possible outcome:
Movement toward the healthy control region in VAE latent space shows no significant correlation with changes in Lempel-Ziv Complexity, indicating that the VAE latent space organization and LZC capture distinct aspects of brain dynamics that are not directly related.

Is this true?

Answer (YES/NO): NO